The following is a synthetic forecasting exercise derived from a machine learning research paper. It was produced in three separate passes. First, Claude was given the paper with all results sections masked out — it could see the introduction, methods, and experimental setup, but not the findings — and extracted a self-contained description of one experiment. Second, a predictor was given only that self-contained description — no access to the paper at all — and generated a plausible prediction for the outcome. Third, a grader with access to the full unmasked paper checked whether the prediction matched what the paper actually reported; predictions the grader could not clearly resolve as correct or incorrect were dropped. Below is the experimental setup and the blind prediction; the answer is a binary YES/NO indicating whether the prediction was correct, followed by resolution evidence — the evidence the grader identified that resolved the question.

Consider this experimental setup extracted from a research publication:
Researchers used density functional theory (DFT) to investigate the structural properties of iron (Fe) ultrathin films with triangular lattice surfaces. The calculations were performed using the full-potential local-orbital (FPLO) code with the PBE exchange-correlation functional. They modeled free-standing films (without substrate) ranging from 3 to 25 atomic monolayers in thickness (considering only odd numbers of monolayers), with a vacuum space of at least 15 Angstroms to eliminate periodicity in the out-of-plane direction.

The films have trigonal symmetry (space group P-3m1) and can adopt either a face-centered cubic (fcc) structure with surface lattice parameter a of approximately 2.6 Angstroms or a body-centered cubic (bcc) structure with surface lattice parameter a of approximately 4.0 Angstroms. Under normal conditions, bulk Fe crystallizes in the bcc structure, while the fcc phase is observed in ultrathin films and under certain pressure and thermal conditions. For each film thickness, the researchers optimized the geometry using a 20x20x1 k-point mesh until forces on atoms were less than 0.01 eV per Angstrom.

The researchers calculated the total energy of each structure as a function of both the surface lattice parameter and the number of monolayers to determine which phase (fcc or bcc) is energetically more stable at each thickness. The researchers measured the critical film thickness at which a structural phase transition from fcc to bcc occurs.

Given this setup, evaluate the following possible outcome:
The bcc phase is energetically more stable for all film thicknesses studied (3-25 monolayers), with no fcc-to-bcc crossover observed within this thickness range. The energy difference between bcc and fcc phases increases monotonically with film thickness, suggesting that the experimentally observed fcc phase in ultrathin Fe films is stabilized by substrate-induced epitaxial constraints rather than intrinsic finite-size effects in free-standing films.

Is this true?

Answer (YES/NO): NO